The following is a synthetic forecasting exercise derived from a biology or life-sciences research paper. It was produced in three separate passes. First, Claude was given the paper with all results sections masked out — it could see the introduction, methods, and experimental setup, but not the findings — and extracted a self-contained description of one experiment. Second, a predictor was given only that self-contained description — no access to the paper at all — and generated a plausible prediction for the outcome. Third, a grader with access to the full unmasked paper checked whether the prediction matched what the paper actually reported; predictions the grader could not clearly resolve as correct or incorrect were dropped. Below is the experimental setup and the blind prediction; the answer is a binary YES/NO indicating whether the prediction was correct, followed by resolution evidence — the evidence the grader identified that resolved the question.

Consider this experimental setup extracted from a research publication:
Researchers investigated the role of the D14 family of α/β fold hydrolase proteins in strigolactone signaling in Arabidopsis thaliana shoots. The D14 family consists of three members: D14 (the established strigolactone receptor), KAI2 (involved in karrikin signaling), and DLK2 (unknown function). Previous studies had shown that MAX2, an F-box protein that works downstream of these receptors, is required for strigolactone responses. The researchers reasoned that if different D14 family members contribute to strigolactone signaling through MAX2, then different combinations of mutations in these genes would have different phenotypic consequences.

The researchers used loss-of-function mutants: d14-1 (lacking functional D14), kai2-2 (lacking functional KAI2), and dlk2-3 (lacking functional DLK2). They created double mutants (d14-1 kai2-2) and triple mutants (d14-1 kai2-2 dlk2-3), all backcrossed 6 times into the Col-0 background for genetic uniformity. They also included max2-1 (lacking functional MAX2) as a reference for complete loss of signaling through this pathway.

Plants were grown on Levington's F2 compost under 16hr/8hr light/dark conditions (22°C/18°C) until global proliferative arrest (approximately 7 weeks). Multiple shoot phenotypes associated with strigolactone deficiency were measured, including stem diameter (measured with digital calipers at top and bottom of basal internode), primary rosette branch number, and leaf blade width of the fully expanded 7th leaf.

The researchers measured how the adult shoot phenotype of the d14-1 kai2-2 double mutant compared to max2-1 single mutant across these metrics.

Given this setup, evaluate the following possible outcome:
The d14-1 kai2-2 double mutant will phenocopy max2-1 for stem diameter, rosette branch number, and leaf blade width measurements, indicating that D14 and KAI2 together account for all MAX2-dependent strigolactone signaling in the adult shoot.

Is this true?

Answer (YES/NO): YES